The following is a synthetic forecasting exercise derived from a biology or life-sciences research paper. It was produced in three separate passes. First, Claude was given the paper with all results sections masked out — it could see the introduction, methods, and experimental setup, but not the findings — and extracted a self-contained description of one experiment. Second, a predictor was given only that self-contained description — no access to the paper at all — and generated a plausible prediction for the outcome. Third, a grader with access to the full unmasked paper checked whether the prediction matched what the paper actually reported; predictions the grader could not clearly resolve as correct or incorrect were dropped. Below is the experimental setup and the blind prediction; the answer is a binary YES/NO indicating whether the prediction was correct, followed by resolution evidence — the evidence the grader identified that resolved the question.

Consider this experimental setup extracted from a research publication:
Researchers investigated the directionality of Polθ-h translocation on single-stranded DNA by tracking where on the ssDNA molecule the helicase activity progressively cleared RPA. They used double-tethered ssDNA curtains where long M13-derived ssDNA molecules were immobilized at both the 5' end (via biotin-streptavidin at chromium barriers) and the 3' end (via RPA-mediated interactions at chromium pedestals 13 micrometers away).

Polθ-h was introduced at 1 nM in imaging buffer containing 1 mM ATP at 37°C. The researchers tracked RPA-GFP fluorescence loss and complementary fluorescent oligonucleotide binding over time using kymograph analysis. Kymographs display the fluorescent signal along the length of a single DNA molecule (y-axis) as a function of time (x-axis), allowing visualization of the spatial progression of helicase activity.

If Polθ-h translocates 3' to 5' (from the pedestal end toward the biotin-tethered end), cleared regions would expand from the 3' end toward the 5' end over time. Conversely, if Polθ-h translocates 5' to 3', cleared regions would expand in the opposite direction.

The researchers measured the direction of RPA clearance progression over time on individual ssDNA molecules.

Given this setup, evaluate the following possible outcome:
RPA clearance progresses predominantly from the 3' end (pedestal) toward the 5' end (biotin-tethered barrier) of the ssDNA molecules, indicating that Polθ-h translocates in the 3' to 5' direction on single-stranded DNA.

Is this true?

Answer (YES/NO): YES